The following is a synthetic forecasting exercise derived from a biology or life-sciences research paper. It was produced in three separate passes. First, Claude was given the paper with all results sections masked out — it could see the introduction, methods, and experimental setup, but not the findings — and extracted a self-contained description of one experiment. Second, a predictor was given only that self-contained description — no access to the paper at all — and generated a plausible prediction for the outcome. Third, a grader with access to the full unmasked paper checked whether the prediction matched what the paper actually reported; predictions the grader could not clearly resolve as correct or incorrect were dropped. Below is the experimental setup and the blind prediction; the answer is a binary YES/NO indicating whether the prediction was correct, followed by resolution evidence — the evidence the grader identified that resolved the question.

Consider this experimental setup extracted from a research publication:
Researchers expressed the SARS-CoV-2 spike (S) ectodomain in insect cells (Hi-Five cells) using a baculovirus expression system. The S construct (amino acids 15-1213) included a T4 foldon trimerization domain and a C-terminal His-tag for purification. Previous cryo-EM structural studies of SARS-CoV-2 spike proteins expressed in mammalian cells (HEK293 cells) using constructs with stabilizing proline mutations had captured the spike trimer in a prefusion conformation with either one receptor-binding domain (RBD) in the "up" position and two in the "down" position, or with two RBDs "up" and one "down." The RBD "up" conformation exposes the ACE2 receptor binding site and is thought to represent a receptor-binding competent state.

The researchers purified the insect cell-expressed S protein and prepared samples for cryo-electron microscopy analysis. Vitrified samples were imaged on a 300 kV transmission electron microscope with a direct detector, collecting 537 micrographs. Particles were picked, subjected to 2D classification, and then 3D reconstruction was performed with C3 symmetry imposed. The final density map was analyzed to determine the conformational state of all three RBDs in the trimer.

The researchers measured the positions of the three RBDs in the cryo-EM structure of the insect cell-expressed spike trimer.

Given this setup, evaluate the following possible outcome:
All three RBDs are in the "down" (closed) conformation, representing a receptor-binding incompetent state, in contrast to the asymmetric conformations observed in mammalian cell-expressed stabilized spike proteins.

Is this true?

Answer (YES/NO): NO